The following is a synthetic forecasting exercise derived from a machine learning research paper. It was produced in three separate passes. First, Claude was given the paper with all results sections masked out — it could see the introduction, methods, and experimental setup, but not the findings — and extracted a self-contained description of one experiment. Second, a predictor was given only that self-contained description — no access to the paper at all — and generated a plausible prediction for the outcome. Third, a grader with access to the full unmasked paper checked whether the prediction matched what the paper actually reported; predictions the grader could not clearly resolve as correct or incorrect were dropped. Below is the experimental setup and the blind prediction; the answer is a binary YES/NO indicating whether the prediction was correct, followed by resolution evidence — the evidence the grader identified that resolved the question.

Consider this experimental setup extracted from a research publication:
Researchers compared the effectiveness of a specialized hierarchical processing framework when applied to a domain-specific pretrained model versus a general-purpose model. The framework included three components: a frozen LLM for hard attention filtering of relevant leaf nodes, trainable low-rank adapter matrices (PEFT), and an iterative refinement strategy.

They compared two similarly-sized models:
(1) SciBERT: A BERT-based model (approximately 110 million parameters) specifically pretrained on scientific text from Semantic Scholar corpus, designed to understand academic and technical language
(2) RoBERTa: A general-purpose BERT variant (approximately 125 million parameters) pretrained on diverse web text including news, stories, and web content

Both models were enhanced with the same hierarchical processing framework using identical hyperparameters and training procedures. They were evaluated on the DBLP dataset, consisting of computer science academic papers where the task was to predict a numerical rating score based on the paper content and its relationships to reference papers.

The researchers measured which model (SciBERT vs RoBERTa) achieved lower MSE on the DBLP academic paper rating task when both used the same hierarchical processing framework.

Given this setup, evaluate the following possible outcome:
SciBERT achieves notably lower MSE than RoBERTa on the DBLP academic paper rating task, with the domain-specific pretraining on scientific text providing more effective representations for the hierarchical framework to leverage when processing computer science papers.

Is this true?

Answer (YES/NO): NO